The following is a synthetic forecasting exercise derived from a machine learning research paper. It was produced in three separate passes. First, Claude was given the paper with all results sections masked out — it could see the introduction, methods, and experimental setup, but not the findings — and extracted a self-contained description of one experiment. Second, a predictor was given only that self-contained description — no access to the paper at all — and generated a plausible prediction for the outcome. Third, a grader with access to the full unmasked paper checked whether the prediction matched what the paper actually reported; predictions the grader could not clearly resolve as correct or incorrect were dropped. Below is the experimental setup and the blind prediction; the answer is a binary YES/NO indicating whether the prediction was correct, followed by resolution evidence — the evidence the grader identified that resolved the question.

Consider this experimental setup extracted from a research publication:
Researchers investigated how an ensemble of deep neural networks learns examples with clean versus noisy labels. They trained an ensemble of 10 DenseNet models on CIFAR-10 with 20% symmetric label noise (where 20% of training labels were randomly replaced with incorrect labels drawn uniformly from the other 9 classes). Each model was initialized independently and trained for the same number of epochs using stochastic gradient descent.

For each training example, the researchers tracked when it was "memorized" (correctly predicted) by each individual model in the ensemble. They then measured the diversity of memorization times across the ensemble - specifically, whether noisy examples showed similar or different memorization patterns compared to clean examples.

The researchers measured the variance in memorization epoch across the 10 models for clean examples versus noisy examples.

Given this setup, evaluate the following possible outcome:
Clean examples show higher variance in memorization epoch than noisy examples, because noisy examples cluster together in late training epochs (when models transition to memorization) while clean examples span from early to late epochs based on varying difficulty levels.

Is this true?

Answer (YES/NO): NO